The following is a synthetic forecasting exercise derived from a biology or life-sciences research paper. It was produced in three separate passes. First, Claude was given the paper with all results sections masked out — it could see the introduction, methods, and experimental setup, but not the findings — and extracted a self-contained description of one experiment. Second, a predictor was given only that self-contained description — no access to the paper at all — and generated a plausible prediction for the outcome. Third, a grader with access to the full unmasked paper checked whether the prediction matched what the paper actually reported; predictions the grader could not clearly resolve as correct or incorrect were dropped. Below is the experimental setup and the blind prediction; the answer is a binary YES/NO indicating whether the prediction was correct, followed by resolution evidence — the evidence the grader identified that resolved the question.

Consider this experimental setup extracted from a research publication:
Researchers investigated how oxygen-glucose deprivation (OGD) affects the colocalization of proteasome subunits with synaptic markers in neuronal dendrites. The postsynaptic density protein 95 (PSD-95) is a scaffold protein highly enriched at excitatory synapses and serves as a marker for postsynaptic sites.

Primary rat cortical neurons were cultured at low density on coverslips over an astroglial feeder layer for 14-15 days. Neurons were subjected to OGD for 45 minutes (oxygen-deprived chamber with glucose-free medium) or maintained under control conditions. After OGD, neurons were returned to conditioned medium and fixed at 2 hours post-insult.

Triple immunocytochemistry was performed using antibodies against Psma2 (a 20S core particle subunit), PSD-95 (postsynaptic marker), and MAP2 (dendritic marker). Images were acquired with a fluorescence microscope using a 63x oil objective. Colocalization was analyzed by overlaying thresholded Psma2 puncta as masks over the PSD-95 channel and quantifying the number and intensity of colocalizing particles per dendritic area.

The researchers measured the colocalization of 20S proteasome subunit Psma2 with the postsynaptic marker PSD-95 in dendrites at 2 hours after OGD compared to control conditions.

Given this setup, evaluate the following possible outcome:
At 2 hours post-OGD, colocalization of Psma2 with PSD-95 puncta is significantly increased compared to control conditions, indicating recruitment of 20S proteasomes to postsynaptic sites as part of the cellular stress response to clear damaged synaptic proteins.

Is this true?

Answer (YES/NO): YES